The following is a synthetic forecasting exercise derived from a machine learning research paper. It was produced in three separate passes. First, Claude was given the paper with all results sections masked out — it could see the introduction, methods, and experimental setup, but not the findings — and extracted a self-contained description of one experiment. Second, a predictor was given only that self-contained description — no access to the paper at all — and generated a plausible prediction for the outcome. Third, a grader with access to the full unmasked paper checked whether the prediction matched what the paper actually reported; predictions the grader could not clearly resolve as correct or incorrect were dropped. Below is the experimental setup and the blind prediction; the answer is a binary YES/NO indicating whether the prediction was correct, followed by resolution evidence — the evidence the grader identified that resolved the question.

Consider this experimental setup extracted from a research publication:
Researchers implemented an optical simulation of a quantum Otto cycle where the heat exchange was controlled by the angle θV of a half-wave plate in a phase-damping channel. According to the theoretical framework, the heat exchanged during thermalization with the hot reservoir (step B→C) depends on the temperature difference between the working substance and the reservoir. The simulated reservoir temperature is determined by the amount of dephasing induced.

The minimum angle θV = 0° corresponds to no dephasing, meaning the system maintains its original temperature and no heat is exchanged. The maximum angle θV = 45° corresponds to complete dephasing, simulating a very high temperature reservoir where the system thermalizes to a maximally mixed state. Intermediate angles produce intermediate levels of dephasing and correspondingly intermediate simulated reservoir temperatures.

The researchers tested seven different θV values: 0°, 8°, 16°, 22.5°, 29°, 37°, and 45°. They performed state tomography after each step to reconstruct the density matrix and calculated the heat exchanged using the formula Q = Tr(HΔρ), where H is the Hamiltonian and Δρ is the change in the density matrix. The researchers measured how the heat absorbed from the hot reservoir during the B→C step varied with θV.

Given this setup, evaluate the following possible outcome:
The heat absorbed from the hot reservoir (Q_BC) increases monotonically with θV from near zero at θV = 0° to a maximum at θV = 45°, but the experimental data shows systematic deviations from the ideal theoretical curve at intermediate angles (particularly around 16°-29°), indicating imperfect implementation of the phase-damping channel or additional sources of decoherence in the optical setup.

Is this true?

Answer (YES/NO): NO